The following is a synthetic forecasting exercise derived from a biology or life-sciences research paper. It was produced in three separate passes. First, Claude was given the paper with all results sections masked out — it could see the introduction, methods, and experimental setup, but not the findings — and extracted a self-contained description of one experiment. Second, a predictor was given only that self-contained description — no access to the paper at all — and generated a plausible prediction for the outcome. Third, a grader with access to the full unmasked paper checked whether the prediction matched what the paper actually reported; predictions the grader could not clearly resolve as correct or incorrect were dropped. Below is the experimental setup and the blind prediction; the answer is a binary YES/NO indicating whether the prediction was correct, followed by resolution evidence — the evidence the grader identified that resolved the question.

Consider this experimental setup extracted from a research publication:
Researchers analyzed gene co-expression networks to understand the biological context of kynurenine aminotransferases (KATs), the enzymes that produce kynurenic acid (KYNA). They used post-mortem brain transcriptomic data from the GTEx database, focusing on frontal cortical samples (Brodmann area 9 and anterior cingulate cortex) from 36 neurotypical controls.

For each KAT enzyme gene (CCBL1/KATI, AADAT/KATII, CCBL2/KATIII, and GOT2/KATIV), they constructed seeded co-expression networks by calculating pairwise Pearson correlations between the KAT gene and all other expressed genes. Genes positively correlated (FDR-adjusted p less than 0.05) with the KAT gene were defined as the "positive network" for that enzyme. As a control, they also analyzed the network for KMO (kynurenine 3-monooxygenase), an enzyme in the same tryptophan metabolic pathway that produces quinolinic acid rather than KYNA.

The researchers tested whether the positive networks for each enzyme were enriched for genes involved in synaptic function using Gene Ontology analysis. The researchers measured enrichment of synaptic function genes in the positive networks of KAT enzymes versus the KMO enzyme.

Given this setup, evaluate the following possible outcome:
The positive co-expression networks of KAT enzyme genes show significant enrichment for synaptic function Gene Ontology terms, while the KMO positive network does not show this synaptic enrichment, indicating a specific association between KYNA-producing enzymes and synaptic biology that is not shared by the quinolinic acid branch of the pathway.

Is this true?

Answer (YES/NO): NO